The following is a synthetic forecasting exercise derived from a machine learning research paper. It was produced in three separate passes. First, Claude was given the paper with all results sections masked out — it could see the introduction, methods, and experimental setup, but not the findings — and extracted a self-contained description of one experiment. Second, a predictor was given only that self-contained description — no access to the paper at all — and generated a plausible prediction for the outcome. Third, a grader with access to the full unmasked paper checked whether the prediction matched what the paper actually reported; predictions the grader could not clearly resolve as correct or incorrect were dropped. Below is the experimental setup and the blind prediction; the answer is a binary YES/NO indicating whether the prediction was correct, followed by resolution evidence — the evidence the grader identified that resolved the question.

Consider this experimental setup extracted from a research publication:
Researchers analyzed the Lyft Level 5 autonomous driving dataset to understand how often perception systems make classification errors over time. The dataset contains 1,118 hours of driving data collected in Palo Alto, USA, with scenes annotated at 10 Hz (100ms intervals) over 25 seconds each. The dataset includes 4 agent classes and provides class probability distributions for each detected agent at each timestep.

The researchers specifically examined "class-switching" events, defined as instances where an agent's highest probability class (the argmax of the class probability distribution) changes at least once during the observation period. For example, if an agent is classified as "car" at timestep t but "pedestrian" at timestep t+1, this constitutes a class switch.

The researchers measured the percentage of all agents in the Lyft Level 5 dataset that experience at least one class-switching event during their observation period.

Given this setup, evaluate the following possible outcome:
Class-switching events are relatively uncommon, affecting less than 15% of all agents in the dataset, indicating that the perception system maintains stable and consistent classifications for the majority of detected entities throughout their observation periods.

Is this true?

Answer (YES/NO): YES